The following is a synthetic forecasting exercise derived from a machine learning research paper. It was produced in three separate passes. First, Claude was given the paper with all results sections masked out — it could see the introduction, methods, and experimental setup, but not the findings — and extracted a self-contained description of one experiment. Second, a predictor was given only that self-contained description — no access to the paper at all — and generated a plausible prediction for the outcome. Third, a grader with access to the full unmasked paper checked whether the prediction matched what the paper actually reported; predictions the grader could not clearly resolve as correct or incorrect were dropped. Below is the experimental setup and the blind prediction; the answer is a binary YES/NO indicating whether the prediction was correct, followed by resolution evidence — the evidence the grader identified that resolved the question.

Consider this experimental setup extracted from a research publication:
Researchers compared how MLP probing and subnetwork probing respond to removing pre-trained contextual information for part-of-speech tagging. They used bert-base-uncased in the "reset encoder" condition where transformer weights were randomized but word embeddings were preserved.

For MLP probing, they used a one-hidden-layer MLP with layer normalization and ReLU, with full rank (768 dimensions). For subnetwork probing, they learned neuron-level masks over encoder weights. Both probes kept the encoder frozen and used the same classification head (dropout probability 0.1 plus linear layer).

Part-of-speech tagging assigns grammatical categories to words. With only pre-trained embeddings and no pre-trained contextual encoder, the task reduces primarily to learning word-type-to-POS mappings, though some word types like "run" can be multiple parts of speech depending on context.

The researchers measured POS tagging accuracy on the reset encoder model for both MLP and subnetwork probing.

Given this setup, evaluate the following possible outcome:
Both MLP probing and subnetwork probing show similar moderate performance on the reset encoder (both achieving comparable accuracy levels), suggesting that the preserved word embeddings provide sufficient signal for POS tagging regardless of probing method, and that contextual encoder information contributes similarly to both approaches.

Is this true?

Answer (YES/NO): NO